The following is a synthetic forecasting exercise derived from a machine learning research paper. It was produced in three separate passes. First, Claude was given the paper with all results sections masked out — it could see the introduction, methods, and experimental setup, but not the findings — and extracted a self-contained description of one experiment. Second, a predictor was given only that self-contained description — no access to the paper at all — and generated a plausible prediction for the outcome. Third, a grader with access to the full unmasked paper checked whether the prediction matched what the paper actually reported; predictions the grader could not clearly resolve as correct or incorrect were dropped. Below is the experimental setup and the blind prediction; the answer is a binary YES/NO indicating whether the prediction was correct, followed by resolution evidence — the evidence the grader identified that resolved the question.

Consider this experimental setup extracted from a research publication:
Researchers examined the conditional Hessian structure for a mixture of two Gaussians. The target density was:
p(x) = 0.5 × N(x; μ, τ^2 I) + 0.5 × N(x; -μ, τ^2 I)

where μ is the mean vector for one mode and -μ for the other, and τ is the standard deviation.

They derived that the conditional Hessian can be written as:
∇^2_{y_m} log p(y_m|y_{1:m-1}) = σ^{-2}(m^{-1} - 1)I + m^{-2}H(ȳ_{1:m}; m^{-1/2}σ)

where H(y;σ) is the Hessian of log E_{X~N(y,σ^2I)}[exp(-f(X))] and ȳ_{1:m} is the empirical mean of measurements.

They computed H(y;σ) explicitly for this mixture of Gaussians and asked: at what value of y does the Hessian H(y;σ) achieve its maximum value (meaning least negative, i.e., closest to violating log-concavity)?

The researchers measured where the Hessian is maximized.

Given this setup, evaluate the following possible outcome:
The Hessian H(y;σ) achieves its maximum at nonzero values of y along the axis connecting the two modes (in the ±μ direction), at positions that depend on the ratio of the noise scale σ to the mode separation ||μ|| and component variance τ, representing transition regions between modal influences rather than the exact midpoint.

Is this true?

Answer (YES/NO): NO